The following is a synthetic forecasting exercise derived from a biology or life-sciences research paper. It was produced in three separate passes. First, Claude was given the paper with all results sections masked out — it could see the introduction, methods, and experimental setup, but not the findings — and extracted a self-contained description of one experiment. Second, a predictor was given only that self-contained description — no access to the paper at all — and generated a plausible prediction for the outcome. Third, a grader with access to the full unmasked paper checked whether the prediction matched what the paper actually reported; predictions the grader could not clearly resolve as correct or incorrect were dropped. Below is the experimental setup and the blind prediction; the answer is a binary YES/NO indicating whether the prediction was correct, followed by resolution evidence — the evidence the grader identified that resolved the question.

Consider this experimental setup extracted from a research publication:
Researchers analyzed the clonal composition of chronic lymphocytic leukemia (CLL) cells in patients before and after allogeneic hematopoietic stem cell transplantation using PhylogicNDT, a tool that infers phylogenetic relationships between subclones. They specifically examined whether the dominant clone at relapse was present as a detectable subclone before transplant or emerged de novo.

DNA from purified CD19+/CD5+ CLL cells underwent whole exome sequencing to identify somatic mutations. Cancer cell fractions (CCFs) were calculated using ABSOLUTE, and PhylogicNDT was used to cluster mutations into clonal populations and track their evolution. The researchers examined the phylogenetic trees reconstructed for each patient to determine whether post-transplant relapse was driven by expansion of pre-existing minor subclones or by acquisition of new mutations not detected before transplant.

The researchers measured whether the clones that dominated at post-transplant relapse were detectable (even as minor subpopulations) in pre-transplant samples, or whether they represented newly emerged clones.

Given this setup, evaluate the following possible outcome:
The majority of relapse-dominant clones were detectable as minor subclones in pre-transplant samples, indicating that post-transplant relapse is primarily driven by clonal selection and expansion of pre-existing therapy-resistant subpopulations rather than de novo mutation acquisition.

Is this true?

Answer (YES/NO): NO